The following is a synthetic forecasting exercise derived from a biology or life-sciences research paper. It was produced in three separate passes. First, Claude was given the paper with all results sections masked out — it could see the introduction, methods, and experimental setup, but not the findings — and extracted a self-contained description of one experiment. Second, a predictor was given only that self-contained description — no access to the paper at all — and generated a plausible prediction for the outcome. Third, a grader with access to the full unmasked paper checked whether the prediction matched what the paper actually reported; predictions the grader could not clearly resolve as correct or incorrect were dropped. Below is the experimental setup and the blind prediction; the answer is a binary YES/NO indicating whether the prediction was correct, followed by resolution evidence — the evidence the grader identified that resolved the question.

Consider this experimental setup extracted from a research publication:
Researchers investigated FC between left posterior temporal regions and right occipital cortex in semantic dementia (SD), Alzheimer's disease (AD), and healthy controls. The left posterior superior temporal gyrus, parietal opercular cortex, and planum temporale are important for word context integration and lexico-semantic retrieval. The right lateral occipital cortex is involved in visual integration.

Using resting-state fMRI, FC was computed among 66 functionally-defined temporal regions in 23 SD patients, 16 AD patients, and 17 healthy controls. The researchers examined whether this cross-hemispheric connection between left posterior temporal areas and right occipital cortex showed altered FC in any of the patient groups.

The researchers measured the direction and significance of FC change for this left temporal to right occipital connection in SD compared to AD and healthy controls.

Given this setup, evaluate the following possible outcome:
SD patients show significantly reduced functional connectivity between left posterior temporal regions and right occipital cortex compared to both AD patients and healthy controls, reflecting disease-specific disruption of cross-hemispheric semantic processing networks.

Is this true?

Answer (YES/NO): NO